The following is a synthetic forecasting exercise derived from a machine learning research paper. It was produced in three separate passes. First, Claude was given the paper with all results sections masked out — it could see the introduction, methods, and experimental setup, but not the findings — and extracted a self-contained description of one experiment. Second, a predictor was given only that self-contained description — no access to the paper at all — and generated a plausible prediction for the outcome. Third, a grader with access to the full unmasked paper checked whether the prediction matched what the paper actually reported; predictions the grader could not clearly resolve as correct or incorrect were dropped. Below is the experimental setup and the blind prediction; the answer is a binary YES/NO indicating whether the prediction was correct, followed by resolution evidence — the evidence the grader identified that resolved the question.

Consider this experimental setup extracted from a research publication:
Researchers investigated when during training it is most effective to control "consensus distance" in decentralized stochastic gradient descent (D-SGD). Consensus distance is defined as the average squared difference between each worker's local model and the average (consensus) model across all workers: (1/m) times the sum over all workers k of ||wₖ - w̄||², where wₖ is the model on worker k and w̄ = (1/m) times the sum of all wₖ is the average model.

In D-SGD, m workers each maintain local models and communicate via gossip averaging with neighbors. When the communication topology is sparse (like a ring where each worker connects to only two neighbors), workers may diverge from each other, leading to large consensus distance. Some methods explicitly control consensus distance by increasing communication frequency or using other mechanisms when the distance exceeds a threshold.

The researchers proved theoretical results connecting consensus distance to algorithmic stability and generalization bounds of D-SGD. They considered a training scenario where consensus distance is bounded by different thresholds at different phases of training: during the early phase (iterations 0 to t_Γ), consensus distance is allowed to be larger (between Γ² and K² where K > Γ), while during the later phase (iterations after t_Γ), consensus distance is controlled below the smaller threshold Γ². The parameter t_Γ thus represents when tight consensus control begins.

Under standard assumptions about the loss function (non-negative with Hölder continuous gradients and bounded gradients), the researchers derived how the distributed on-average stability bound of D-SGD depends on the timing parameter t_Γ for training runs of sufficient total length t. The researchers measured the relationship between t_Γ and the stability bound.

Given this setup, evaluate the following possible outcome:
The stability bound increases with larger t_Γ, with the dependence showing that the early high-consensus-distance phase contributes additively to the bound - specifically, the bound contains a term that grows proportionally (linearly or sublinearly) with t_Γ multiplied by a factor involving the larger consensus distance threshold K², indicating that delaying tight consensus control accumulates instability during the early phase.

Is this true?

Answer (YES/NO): NO